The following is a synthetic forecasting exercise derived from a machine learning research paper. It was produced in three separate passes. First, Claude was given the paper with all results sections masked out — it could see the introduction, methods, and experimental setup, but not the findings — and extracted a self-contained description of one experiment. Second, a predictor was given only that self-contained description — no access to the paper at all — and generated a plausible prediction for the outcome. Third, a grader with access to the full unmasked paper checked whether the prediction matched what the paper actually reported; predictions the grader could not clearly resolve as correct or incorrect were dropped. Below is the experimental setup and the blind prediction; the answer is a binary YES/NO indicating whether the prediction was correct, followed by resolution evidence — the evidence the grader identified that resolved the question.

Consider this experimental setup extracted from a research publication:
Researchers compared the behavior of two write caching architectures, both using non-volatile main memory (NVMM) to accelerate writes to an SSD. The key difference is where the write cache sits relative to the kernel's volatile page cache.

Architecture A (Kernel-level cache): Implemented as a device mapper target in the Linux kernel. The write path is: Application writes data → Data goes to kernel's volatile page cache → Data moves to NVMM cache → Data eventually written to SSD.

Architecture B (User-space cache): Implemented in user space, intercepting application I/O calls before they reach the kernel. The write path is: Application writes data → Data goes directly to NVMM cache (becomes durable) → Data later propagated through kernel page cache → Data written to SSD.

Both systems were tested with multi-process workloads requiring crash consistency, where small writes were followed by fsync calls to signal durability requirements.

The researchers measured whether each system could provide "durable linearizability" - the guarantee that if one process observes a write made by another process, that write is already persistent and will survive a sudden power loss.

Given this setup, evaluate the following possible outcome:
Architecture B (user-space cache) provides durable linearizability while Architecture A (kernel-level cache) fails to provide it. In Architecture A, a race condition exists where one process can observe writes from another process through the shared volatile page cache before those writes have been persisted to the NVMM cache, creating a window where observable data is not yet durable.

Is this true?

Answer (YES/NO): YES